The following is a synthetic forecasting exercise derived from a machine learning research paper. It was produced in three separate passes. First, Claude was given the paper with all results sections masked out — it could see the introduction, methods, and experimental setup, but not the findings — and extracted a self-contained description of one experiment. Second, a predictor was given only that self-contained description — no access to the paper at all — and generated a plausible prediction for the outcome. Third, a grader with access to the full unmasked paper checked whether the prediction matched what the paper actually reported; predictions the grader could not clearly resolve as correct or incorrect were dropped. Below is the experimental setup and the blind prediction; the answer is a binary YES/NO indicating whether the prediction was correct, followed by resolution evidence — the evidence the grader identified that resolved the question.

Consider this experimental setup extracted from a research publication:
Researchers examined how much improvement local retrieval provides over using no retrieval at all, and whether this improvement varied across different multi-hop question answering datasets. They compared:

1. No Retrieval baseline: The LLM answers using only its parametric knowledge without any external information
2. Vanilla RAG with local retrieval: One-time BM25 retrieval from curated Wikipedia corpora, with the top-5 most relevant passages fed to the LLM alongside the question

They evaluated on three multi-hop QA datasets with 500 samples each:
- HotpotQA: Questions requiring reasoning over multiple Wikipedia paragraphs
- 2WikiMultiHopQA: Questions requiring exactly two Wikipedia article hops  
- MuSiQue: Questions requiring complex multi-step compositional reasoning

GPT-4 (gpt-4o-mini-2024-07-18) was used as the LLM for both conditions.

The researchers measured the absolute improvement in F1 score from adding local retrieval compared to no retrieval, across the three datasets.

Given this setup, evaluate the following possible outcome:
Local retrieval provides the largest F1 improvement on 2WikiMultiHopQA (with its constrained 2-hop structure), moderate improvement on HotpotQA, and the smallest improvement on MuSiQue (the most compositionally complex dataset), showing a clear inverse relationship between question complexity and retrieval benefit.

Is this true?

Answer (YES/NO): NO